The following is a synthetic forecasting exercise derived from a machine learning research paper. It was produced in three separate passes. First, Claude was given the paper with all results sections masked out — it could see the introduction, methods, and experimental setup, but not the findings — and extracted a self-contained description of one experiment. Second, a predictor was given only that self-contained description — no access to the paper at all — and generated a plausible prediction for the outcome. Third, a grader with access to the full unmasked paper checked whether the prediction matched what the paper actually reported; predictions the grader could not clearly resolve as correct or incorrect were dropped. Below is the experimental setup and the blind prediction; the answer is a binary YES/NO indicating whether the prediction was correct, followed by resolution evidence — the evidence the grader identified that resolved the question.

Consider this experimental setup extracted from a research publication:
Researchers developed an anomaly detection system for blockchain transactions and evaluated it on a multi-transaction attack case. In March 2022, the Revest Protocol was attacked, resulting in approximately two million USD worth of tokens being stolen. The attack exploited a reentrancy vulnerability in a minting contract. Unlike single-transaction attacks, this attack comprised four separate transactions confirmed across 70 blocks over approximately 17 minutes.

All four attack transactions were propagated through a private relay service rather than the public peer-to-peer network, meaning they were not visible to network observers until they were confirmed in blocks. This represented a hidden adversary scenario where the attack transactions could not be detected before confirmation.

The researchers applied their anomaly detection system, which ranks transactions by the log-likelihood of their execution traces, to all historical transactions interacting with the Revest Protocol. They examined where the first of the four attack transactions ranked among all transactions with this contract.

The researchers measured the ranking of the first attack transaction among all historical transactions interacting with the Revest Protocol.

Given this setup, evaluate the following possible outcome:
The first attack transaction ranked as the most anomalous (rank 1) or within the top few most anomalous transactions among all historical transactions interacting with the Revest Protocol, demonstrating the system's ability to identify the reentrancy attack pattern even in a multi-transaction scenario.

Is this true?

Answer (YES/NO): YES